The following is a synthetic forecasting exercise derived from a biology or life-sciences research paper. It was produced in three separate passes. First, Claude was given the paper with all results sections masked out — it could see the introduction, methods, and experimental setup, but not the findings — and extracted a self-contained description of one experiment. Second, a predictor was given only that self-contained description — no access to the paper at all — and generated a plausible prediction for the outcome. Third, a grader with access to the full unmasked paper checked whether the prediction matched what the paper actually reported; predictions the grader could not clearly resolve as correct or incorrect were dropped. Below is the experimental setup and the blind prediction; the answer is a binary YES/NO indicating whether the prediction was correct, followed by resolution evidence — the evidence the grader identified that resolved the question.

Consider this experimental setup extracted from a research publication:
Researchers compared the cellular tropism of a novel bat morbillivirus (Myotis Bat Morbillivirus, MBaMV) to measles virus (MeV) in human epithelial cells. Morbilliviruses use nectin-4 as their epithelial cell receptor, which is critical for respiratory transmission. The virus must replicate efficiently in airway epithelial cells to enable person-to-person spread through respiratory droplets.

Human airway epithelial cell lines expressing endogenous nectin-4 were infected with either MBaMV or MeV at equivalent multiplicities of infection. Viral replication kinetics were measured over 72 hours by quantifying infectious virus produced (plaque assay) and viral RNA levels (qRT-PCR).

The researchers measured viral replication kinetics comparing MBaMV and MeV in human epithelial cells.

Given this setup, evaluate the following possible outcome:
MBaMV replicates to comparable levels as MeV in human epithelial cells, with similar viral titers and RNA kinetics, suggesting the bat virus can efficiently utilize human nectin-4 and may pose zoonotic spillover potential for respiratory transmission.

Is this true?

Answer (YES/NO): NO